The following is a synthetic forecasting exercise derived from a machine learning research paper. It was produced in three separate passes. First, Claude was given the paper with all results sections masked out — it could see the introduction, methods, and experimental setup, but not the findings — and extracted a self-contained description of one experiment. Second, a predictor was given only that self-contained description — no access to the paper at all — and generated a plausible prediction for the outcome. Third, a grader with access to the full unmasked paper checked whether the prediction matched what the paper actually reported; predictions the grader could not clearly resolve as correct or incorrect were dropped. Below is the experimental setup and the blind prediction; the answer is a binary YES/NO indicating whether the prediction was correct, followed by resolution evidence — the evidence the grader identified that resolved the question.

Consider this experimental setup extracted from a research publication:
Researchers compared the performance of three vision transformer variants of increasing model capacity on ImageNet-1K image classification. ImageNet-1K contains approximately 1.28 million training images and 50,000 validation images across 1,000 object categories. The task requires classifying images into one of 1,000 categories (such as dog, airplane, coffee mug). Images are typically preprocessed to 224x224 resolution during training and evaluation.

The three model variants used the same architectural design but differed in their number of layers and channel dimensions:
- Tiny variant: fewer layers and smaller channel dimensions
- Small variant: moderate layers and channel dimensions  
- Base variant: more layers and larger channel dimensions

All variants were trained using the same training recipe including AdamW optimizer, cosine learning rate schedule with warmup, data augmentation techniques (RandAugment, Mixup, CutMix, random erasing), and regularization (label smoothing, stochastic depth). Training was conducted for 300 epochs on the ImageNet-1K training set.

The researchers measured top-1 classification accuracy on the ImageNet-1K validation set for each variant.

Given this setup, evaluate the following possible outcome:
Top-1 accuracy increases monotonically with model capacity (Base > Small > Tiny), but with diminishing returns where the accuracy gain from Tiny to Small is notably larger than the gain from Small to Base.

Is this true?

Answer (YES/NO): YES